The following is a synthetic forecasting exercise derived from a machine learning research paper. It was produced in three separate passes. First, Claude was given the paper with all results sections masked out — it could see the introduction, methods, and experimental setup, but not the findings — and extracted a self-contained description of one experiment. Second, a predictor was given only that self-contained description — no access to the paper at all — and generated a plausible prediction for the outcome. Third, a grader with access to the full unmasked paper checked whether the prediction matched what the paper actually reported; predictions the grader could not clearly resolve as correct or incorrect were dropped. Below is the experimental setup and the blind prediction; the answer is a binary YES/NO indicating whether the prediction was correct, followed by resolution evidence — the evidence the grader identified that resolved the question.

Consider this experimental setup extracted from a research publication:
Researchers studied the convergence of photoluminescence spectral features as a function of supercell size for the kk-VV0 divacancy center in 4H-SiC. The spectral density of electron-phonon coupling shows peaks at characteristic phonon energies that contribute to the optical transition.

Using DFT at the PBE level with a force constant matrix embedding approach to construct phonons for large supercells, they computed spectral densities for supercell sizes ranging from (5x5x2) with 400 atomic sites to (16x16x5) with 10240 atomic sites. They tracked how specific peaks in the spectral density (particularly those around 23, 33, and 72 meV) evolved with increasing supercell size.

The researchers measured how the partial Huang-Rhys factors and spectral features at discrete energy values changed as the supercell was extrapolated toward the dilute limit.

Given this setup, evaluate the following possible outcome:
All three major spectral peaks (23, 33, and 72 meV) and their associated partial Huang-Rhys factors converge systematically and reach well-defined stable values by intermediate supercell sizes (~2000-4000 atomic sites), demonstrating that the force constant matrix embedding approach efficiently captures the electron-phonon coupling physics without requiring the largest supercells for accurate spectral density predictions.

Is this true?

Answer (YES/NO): NO